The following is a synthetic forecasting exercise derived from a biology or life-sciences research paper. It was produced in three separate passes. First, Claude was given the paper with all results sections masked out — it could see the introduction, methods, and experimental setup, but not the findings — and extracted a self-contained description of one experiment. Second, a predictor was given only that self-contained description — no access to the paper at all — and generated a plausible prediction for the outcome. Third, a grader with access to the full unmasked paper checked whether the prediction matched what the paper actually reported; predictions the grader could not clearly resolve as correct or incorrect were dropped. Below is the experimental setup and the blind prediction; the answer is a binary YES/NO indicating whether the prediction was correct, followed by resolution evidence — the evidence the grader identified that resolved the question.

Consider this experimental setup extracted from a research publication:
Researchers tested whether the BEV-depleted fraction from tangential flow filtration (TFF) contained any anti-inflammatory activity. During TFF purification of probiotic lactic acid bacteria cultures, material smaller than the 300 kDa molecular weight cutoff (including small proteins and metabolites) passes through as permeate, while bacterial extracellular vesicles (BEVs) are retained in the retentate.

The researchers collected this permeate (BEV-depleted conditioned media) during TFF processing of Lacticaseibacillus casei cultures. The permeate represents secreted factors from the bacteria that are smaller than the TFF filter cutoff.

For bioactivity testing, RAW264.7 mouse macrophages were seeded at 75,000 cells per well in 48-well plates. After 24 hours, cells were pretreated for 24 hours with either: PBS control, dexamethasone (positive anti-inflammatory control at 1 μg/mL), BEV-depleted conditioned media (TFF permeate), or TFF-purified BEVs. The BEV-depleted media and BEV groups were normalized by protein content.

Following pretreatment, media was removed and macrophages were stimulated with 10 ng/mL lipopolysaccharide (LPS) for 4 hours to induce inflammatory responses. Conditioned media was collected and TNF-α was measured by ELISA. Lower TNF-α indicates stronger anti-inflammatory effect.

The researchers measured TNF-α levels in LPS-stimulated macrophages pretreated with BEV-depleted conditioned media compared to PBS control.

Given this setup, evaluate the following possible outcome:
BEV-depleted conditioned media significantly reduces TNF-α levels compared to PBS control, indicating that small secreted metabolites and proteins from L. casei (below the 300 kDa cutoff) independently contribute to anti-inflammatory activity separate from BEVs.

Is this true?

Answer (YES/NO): NO